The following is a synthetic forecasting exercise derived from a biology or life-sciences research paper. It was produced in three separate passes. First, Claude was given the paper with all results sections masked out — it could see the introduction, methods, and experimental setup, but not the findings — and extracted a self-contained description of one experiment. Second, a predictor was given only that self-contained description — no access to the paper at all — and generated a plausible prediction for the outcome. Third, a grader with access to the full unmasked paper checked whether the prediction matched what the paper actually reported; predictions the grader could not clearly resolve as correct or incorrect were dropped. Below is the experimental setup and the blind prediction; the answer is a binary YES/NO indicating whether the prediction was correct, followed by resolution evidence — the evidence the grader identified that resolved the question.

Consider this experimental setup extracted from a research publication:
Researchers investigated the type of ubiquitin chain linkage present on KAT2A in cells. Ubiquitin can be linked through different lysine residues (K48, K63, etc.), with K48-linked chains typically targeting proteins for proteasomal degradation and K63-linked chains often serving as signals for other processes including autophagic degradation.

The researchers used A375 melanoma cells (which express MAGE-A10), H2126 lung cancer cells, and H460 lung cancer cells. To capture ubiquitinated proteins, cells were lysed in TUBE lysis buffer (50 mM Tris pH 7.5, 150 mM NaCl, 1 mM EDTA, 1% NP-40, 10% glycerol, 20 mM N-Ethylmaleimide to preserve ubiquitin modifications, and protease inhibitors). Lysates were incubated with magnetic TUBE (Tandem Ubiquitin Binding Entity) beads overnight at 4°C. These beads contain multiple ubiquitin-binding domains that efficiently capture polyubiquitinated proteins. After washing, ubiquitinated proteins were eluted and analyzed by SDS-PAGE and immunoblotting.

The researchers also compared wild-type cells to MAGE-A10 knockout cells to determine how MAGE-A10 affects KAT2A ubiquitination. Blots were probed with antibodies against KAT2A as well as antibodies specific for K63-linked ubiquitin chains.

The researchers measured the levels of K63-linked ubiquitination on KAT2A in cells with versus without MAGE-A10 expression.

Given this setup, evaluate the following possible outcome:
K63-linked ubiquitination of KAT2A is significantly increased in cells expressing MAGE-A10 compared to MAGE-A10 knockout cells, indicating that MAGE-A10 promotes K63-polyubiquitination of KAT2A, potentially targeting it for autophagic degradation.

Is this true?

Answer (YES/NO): NO